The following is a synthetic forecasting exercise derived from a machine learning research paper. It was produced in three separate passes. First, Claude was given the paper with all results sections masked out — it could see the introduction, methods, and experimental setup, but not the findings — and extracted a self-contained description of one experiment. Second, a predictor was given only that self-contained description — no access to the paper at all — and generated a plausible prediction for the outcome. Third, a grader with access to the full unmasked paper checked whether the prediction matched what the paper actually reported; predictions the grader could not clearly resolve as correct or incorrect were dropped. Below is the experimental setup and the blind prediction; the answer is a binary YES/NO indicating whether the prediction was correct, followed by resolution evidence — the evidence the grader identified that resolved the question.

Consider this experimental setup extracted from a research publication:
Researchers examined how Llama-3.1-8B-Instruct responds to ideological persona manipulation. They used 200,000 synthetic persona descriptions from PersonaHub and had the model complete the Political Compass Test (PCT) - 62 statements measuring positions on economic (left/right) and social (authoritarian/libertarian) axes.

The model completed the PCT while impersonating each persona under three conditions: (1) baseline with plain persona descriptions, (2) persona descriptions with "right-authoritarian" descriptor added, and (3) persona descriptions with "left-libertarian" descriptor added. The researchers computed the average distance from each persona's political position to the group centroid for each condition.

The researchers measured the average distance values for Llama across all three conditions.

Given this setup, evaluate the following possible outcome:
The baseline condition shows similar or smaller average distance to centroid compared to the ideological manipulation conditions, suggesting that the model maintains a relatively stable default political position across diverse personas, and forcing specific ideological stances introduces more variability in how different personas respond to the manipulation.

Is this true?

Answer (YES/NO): NO